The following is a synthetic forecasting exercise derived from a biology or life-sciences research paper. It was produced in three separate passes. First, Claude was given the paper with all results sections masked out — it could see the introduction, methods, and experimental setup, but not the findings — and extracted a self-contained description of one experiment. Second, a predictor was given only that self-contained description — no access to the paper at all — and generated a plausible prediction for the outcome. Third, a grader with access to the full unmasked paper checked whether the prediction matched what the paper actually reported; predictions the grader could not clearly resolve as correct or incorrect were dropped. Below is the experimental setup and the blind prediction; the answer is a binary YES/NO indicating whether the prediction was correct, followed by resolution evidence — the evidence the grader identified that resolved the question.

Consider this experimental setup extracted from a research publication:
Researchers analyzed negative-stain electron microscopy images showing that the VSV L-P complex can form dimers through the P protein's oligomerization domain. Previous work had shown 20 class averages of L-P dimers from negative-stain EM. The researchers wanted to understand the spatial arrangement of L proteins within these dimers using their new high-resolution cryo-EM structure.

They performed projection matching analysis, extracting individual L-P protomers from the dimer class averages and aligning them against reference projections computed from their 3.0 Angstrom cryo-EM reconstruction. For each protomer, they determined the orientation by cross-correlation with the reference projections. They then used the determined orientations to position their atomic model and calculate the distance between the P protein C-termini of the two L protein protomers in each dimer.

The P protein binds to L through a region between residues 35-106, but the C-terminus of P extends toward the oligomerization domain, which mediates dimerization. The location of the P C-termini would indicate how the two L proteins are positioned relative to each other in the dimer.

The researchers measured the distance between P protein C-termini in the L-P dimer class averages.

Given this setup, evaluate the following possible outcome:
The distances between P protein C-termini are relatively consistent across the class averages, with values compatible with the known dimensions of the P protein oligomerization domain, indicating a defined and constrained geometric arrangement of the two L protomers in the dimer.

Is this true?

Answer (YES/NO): YES